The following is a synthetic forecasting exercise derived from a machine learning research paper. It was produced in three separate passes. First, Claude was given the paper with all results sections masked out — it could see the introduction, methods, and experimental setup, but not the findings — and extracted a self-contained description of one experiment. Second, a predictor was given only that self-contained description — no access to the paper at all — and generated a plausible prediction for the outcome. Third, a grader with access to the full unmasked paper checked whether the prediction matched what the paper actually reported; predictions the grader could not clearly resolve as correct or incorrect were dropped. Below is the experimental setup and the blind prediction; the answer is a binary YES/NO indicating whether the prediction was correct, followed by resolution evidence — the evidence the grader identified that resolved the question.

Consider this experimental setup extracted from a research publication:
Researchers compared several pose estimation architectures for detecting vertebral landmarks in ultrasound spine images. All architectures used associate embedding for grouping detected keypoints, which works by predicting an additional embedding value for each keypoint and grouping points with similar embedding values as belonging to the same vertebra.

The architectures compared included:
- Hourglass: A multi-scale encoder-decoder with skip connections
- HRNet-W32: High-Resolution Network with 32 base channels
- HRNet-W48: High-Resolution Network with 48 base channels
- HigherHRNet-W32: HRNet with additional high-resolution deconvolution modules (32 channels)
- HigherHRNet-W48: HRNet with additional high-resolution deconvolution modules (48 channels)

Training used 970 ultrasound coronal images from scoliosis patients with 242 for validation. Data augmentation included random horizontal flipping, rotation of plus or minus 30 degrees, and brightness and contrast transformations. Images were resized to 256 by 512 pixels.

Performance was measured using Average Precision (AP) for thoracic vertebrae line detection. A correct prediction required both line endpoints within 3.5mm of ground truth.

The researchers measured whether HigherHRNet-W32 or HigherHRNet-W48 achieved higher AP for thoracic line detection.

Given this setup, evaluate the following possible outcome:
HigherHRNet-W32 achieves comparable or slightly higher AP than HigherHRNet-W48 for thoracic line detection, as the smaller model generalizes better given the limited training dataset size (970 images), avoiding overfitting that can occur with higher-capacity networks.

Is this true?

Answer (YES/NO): YES